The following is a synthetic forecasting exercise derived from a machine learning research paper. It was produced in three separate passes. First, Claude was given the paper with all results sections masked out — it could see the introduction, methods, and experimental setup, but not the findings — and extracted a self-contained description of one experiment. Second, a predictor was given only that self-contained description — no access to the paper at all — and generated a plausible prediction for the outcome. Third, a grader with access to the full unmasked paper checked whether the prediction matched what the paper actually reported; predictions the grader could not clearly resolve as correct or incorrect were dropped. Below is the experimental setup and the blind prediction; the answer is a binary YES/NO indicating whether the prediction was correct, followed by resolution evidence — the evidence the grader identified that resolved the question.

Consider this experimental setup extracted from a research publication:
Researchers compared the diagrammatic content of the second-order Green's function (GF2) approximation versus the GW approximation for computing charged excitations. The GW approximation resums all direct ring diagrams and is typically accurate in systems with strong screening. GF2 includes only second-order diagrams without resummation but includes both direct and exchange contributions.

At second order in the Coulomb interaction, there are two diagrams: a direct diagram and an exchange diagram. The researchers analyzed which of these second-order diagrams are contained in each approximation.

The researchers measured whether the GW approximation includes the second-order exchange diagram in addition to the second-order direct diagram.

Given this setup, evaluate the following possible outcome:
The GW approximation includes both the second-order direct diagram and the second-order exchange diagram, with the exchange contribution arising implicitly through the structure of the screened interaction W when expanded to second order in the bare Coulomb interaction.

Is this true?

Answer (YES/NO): NO